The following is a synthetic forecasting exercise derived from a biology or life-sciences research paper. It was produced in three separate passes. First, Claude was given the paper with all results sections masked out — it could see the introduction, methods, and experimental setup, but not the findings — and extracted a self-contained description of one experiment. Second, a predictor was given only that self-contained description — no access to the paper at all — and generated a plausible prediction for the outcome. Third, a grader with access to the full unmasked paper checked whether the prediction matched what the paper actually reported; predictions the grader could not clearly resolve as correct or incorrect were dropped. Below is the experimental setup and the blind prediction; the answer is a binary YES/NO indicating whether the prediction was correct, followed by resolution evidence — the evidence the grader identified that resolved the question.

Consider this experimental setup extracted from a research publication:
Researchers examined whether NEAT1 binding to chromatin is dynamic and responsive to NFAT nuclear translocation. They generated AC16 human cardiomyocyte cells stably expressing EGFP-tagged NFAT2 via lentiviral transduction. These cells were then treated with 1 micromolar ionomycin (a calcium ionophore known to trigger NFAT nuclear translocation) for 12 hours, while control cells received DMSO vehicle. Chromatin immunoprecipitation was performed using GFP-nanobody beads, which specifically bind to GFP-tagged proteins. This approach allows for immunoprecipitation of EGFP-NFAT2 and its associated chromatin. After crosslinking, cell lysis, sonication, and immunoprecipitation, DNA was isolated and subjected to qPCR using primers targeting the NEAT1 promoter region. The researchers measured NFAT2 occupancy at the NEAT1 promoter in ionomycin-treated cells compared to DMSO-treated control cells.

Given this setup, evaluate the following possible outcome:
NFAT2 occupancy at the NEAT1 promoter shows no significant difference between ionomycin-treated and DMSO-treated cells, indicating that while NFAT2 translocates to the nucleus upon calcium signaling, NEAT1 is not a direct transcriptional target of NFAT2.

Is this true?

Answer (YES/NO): NO